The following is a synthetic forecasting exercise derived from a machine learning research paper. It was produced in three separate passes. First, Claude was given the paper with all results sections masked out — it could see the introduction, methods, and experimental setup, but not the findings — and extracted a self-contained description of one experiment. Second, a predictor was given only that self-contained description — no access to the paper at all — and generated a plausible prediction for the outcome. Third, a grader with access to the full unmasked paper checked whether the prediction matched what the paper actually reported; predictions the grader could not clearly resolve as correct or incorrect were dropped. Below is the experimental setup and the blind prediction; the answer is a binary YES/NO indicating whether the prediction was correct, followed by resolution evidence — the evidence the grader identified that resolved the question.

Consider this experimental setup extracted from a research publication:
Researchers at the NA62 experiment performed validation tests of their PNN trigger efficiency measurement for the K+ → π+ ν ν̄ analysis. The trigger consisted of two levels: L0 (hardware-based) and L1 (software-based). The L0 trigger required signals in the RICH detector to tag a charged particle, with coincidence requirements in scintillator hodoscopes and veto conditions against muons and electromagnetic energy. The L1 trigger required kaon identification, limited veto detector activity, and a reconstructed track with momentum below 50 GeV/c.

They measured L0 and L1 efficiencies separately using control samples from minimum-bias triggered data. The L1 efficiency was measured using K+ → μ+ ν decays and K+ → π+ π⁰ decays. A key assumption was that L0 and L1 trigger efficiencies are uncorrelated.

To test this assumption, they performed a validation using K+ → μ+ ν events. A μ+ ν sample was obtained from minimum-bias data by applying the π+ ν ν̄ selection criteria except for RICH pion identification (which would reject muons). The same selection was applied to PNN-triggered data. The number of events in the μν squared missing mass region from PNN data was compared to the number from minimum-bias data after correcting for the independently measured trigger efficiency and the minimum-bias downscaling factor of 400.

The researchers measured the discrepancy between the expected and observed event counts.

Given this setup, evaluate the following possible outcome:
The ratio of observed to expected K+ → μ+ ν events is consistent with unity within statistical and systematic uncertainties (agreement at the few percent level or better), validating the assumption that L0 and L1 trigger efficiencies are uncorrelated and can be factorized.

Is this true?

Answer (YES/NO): NO